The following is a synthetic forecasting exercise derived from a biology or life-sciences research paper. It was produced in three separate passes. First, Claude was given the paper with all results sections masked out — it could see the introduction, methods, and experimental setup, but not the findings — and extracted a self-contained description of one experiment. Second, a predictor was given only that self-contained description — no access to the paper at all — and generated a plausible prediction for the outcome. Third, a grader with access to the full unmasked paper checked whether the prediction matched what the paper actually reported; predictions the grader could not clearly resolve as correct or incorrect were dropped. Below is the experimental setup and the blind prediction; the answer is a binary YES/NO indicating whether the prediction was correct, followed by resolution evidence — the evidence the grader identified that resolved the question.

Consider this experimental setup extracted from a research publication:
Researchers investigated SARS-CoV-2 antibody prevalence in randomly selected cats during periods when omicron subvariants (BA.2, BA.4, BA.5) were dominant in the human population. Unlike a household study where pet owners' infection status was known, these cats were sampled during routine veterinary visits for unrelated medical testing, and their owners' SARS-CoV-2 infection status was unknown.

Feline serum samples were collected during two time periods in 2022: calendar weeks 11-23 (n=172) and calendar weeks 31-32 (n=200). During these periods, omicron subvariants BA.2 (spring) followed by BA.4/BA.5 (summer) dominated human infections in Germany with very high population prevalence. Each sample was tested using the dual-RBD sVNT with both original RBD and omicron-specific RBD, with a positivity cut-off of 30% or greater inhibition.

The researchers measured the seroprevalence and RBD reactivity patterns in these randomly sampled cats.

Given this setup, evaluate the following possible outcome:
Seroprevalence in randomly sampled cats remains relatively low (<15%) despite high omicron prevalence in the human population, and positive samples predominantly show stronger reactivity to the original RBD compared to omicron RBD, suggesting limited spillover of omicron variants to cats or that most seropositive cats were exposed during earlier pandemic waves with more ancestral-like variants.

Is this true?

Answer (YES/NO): YES